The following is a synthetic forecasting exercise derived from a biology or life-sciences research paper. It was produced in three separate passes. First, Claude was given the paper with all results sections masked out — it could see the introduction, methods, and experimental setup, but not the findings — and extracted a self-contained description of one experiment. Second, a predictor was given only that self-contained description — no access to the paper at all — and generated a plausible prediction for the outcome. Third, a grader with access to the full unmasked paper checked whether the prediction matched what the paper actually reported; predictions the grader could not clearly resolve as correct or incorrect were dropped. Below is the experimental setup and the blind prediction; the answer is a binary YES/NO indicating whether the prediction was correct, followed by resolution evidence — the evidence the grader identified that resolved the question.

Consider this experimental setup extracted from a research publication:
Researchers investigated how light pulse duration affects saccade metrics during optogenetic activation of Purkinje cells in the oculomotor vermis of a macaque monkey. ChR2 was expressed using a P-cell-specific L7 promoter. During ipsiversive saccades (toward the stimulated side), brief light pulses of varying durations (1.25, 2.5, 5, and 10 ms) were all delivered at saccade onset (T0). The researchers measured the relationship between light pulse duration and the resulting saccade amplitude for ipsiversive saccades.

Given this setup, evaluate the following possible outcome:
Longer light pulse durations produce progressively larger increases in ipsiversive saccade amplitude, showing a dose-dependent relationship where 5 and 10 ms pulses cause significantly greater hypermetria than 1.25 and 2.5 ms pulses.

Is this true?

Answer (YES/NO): NO